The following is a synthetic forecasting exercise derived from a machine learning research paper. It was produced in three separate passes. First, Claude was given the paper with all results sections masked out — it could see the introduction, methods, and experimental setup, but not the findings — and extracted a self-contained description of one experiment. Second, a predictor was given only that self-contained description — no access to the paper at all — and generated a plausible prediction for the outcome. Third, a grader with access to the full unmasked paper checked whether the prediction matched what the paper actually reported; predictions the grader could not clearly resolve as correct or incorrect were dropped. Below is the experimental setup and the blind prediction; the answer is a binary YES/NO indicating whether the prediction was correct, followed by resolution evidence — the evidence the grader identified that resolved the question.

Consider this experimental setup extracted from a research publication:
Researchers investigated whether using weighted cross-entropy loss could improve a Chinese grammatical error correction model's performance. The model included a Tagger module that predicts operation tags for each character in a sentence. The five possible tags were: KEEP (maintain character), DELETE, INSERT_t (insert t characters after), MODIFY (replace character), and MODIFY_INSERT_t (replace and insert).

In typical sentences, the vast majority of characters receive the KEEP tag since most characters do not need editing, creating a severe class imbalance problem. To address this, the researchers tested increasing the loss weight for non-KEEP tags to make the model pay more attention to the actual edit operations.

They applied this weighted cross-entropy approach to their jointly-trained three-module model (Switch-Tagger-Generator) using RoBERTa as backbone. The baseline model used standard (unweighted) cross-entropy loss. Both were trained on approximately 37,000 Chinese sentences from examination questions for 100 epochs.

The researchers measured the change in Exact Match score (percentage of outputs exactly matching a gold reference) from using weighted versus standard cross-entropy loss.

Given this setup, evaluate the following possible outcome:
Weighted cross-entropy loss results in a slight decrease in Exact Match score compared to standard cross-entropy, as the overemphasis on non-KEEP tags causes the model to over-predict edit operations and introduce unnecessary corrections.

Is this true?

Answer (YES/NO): NO